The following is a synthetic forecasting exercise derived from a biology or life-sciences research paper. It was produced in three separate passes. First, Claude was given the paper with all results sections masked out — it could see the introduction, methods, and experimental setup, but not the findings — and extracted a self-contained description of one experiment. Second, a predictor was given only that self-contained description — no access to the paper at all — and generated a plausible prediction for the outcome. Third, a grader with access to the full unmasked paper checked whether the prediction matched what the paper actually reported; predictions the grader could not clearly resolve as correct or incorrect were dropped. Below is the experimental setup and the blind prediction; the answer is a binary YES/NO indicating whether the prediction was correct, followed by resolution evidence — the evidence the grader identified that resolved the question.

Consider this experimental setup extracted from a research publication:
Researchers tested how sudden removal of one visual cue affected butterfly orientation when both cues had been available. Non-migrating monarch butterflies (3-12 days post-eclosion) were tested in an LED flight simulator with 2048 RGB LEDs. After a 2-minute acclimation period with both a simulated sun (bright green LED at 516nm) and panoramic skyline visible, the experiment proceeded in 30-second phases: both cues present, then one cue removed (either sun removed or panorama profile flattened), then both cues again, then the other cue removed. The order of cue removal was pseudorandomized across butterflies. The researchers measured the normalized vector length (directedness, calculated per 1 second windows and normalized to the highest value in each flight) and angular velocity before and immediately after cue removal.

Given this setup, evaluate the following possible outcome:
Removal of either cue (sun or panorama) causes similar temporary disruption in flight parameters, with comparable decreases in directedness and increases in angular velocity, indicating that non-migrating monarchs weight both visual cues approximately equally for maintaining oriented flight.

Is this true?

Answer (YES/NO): NO